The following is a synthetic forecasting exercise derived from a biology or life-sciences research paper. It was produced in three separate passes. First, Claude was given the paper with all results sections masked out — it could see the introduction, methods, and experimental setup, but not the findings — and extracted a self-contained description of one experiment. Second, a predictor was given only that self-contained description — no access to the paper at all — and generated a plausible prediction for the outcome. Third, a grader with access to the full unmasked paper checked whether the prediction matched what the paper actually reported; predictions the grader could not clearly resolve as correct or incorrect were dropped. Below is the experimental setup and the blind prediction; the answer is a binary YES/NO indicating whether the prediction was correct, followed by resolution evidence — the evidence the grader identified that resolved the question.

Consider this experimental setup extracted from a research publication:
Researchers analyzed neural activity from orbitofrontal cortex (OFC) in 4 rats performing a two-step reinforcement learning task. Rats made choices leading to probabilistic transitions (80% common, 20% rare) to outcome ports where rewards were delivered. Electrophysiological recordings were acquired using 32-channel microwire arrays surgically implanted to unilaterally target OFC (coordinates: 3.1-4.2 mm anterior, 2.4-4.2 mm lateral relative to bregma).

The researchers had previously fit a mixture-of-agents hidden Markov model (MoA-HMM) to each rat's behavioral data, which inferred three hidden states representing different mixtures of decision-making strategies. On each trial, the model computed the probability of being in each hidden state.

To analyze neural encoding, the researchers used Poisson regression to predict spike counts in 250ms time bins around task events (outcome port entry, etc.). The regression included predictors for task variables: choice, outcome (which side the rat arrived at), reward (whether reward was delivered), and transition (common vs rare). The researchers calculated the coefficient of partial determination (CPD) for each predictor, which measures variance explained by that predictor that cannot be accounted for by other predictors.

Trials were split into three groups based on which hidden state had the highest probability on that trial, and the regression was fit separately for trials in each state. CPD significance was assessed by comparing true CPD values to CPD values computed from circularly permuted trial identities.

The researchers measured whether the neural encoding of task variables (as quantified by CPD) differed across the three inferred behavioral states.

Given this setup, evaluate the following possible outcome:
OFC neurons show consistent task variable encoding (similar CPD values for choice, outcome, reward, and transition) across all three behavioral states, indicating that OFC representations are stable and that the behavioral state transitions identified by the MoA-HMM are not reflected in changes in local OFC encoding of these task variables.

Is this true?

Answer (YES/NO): NO